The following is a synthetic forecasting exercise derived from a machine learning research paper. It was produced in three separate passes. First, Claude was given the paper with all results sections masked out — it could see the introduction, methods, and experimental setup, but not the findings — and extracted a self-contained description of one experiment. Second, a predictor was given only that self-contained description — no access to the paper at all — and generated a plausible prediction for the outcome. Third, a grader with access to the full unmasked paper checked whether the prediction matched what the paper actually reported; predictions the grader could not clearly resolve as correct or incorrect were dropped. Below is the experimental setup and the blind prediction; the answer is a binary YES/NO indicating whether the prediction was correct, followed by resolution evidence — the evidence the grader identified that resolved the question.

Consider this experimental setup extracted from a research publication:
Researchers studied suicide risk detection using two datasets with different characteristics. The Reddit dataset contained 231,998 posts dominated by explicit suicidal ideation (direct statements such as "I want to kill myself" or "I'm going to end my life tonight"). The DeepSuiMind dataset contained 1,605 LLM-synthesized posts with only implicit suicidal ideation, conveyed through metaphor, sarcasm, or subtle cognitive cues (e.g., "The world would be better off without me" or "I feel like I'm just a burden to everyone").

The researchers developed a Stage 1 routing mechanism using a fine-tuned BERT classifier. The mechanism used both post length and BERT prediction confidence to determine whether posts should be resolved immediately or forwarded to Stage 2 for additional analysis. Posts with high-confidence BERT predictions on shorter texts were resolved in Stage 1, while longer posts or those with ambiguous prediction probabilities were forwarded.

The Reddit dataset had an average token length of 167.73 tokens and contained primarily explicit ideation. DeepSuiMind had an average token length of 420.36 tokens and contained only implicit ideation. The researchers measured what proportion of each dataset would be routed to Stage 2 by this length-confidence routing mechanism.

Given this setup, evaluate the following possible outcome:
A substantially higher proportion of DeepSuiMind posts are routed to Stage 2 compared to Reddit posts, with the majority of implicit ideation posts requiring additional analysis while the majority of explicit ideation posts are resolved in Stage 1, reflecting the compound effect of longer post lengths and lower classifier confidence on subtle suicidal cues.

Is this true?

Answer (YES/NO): YES